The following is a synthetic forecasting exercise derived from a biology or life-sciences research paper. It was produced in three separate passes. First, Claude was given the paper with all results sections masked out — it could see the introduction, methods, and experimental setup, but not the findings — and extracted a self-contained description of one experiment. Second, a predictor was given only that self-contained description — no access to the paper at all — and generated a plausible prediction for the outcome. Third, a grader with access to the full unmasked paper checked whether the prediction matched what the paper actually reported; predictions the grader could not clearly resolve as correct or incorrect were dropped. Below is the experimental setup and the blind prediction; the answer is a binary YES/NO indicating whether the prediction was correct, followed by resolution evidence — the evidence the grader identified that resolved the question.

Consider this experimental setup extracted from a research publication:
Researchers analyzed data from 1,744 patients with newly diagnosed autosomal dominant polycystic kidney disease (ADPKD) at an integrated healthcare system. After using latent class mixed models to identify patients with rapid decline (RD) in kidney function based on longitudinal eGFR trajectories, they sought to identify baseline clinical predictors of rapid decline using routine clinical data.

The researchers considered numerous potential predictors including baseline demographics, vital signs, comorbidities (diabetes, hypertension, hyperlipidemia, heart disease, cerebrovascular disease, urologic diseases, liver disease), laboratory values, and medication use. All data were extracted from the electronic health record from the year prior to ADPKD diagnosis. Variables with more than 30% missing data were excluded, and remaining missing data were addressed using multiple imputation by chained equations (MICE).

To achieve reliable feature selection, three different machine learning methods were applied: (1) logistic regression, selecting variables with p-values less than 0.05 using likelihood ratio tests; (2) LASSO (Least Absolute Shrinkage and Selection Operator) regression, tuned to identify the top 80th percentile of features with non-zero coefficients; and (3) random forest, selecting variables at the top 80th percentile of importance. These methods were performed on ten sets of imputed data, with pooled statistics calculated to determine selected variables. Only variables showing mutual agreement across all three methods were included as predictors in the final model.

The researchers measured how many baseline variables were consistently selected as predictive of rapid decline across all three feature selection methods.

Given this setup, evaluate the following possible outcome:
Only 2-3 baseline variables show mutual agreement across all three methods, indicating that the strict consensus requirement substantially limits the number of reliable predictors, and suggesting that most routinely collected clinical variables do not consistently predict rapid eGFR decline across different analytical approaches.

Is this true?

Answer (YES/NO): NO